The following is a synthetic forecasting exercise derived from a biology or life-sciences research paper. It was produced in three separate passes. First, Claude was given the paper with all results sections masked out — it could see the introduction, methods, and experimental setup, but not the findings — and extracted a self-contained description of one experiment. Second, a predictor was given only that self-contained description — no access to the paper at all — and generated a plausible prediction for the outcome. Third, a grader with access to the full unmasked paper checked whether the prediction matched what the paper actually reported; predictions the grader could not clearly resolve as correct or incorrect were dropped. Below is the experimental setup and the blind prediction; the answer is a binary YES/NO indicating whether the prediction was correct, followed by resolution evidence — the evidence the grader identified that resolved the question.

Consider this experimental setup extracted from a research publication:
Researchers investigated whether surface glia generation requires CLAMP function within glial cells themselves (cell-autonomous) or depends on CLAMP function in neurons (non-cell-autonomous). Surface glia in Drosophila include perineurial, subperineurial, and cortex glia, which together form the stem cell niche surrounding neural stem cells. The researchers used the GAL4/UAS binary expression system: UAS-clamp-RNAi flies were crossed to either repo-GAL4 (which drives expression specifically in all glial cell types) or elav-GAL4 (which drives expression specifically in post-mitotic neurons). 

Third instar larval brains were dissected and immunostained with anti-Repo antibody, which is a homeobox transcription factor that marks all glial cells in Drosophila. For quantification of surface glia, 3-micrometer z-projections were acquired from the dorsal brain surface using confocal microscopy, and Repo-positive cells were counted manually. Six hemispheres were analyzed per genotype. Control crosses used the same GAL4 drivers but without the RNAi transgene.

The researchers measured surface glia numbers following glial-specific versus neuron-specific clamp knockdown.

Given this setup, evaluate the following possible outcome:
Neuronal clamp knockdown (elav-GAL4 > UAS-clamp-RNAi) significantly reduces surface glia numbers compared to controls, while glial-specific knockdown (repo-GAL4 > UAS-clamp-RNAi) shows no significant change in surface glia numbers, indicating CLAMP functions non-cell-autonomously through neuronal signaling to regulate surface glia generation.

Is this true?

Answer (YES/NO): NO